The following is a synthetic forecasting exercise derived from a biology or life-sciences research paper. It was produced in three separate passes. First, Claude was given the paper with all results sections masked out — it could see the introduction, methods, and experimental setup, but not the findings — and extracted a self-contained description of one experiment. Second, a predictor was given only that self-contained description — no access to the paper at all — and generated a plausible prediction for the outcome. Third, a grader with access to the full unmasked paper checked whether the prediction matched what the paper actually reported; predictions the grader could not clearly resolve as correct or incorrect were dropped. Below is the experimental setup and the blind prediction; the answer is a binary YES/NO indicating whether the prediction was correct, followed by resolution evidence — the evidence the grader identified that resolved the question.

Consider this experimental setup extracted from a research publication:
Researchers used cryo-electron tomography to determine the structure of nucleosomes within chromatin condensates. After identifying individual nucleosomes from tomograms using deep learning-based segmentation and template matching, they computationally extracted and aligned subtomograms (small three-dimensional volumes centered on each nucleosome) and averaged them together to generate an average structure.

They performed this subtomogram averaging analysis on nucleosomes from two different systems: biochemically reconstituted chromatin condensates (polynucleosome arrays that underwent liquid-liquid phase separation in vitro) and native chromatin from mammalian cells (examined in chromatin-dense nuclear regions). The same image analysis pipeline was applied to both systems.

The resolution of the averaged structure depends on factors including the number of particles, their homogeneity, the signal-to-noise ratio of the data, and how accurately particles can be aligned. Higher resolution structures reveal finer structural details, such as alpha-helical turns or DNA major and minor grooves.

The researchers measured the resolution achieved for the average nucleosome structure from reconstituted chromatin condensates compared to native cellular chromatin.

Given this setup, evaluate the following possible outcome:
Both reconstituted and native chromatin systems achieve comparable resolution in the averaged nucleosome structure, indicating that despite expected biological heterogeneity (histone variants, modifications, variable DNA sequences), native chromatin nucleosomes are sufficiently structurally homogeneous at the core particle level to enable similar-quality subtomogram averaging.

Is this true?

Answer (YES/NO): NO